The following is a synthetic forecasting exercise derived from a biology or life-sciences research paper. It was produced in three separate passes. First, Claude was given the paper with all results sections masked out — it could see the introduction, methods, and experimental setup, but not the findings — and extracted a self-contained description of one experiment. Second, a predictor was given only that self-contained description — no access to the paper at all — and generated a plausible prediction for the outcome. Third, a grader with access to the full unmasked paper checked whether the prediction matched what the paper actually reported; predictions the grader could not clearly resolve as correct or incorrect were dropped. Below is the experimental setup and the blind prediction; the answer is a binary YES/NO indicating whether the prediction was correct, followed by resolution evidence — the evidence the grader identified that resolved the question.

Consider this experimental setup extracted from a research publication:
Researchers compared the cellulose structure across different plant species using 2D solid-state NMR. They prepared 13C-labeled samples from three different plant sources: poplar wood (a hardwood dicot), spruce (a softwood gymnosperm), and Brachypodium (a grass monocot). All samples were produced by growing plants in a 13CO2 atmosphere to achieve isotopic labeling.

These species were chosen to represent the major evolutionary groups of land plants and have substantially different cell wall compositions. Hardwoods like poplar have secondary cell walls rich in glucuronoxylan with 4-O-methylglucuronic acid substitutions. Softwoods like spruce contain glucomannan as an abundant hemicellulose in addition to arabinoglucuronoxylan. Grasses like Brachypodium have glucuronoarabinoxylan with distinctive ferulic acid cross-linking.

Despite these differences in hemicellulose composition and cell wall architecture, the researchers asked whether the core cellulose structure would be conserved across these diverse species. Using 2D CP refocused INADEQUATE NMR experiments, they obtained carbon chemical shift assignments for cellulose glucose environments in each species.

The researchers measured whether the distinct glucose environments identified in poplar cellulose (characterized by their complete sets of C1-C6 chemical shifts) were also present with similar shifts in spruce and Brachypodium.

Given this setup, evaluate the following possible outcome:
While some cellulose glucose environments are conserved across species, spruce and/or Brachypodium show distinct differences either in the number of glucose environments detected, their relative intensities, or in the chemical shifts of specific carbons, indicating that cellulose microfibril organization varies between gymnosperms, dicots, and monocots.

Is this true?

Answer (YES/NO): NO